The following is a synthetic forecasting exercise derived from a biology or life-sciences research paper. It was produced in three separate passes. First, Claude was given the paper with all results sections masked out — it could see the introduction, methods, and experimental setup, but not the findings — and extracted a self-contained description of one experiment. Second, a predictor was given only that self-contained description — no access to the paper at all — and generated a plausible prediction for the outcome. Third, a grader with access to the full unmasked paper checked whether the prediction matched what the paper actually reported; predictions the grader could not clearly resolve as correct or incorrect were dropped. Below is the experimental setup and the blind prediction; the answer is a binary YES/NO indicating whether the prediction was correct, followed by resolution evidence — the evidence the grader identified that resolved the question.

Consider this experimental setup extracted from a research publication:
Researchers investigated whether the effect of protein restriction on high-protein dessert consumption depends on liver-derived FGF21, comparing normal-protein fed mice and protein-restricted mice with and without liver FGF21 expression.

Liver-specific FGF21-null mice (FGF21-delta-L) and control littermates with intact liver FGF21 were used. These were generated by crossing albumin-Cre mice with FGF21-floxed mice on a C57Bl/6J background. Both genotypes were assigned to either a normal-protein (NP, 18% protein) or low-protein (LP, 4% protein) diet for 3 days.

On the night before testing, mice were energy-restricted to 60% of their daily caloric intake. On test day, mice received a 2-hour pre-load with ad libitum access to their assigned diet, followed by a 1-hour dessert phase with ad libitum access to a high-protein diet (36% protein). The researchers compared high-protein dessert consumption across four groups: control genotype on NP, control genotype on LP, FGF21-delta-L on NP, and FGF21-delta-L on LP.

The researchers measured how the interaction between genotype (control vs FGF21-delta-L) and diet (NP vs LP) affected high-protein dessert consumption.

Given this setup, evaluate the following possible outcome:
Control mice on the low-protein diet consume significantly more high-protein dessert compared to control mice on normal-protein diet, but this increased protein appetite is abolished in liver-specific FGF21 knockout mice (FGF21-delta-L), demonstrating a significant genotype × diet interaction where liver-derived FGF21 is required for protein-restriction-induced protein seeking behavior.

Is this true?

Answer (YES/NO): NO